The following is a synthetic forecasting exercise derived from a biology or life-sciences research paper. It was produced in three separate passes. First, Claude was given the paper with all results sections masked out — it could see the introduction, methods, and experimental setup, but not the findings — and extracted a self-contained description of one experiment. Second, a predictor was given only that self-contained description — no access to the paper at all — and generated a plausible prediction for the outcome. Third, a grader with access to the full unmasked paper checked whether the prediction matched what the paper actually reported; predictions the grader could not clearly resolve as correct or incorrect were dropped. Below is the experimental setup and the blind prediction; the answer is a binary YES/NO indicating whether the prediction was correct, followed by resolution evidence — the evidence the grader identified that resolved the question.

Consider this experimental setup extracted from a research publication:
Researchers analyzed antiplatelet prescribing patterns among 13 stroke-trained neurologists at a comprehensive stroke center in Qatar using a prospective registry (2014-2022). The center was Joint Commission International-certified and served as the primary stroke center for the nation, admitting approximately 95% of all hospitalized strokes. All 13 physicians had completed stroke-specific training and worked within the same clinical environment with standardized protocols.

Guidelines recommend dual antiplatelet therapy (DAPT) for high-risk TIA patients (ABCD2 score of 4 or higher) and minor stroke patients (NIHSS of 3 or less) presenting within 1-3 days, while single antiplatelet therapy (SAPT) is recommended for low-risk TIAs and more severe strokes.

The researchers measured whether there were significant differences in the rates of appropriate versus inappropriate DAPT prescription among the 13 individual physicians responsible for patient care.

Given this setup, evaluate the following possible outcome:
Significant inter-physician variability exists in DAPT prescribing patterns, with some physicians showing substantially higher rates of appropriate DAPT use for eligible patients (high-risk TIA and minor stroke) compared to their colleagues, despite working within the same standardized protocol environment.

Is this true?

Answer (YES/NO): NO